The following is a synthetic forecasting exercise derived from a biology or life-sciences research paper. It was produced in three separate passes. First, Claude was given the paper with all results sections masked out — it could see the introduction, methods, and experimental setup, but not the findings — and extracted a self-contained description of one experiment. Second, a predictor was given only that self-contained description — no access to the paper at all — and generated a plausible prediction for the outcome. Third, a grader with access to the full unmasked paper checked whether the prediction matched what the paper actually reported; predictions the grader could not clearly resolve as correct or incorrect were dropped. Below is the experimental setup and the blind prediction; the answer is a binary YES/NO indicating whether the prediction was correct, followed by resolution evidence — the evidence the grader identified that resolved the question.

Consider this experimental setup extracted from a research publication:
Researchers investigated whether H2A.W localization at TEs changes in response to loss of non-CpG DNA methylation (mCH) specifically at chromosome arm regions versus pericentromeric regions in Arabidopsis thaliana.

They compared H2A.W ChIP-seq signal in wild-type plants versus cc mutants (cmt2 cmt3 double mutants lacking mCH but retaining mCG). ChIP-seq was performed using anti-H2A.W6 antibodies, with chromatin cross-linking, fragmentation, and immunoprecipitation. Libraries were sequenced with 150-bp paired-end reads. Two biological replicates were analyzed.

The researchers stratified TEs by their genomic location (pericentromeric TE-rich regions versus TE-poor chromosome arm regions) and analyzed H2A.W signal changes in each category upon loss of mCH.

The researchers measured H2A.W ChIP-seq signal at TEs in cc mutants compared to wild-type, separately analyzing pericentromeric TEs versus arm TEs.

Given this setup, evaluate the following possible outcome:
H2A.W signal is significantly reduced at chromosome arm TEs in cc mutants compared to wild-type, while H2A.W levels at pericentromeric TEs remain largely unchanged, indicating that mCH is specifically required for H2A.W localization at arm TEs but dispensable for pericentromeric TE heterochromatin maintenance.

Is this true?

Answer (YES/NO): NO